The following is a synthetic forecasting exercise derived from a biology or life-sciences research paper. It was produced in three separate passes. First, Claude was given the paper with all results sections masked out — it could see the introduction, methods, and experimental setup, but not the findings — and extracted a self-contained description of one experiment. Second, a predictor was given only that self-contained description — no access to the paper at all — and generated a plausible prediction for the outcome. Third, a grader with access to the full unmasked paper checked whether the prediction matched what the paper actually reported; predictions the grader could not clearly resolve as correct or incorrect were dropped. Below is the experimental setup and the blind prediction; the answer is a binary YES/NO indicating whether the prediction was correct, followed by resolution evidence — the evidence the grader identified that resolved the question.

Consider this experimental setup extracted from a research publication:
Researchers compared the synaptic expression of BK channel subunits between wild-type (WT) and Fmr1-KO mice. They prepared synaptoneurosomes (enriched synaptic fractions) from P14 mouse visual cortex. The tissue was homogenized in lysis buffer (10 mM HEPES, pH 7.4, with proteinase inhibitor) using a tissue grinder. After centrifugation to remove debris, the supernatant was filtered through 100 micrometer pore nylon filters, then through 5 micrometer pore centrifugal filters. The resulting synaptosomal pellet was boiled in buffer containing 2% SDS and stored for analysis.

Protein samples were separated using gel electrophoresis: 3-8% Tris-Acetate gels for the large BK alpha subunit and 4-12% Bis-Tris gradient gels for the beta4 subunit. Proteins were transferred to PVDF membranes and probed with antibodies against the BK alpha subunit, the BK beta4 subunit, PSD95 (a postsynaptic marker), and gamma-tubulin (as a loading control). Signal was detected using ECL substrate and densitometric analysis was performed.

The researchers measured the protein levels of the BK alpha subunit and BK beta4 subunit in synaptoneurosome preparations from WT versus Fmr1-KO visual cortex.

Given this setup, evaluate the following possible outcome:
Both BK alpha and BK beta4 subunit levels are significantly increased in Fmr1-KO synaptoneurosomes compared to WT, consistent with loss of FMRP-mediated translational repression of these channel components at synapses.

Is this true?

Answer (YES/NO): NO